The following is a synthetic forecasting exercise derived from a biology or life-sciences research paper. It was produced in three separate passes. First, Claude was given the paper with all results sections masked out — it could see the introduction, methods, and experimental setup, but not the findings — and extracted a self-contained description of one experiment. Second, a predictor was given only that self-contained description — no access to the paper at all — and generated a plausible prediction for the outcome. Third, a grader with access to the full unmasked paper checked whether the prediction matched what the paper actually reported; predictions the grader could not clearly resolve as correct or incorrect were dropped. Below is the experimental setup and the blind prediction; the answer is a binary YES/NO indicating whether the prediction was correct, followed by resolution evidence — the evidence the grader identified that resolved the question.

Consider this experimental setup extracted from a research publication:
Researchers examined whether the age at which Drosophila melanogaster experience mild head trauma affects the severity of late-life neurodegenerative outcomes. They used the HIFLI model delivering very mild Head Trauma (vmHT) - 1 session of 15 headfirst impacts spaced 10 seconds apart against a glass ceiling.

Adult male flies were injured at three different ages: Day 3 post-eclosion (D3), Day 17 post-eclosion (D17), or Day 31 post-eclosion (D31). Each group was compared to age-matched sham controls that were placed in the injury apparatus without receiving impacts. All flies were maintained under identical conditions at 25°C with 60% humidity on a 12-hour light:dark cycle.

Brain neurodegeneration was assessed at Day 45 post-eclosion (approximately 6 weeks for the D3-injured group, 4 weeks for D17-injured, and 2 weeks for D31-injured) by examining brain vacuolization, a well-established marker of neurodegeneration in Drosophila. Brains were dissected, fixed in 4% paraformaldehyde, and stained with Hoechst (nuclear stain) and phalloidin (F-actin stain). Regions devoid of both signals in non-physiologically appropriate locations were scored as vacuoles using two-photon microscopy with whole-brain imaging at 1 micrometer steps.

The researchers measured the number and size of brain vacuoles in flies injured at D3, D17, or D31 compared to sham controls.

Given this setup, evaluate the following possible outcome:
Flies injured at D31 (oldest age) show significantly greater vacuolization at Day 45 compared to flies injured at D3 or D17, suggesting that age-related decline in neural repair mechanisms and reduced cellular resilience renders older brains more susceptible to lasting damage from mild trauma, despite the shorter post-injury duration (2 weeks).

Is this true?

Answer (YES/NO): YES